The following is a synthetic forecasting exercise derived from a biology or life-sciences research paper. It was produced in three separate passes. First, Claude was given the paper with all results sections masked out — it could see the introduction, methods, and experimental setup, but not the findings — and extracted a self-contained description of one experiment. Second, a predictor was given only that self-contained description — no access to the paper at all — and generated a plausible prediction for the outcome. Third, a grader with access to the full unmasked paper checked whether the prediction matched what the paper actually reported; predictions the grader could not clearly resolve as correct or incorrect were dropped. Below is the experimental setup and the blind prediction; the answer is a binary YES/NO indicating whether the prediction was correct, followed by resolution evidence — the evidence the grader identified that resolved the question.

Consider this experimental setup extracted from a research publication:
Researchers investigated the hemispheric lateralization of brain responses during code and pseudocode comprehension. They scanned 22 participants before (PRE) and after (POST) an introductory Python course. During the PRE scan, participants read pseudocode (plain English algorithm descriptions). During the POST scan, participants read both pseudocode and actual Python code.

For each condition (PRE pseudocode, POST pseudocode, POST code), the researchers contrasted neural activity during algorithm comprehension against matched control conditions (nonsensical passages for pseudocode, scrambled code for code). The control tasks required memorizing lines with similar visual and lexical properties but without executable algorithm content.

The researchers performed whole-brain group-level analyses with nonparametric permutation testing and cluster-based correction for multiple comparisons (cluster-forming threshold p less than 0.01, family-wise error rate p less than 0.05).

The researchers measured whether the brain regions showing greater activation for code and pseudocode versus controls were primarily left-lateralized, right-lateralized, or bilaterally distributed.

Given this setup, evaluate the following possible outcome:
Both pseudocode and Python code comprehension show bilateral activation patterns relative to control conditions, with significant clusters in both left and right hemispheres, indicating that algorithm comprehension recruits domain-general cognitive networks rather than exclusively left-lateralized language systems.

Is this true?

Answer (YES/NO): NO